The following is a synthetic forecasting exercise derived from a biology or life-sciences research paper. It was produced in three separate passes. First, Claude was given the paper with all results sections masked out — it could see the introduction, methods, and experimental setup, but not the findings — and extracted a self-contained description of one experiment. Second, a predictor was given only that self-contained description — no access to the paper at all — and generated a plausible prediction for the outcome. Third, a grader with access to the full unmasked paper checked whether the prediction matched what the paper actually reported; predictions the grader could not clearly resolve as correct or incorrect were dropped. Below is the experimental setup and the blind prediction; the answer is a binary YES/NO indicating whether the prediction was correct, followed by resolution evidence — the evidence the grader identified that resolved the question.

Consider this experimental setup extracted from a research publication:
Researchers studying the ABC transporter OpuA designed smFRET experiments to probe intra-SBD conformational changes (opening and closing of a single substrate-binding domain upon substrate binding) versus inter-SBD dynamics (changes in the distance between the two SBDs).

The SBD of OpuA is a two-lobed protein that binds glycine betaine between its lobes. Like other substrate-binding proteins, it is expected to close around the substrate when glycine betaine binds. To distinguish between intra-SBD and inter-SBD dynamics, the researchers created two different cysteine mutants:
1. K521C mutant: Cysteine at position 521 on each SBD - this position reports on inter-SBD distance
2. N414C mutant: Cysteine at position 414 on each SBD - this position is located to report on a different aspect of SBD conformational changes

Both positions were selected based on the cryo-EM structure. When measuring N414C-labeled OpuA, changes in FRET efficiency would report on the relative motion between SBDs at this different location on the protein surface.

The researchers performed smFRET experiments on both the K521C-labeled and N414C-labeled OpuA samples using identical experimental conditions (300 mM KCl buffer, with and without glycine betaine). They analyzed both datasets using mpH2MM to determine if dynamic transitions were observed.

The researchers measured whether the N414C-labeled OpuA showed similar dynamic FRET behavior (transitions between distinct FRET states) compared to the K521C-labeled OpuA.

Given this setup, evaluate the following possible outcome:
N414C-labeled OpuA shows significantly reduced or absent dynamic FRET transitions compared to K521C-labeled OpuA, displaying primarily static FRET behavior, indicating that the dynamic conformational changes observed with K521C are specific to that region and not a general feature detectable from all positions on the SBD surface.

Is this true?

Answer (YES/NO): NO